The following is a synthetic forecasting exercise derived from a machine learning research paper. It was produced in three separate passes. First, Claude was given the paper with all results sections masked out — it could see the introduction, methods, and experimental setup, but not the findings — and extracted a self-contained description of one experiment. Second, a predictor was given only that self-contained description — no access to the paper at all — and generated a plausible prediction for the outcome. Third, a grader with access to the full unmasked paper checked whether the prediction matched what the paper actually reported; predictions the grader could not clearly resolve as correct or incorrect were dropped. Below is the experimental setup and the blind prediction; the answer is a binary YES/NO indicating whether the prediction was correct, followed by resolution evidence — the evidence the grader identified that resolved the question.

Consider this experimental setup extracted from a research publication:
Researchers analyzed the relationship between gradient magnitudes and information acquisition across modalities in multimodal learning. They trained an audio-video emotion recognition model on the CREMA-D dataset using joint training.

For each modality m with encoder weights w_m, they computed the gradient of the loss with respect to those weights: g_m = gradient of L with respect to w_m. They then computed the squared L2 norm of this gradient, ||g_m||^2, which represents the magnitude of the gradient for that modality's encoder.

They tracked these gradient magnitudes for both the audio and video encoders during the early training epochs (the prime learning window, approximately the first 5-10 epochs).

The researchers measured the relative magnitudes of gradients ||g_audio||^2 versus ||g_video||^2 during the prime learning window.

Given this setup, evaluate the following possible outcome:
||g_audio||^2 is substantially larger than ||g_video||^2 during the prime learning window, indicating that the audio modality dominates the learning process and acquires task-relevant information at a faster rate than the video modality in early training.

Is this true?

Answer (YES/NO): YES